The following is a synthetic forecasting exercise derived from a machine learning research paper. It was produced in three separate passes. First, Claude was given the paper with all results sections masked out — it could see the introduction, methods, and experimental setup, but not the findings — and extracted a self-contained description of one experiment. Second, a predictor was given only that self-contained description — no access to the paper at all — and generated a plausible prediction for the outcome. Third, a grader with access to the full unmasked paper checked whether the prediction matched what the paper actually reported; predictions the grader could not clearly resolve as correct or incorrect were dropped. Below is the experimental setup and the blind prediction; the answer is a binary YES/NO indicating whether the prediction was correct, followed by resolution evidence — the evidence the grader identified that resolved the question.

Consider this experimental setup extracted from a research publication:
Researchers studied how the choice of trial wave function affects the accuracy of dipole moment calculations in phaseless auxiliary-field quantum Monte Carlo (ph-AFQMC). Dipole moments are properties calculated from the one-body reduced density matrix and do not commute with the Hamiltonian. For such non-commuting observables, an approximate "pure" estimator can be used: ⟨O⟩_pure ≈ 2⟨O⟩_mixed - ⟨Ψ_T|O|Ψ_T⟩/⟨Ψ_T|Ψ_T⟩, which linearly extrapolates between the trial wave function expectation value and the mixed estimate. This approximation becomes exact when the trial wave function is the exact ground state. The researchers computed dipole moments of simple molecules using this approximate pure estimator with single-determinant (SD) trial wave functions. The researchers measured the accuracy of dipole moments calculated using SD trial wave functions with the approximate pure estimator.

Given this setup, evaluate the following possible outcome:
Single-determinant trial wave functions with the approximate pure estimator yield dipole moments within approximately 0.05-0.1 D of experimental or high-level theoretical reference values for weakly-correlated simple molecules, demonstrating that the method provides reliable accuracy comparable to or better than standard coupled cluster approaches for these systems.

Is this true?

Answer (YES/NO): NO